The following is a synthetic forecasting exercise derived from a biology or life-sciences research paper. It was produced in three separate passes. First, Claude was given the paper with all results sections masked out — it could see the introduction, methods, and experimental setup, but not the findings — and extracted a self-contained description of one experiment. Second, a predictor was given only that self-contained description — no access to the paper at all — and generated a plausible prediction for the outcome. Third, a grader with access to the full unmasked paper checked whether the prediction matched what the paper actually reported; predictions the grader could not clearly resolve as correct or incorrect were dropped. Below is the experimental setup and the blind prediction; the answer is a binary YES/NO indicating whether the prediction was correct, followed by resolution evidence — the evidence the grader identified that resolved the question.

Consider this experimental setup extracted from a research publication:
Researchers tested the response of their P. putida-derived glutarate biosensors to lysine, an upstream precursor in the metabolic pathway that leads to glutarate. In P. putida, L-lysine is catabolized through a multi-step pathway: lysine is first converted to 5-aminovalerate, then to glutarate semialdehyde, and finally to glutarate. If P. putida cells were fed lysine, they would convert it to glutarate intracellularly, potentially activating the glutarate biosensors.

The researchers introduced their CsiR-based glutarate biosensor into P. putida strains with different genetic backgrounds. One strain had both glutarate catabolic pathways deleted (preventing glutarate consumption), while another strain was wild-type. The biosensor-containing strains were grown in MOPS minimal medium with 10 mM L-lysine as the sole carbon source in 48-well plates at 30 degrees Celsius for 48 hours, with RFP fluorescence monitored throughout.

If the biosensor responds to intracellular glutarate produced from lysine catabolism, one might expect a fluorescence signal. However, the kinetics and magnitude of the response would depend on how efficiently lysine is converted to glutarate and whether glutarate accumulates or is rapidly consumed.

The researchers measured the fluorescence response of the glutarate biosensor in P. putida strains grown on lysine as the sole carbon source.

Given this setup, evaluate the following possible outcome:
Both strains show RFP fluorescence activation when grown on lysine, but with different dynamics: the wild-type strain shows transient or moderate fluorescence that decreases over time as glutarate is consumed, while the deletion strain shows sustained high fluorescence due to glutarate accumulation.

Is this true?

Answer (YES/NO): NO